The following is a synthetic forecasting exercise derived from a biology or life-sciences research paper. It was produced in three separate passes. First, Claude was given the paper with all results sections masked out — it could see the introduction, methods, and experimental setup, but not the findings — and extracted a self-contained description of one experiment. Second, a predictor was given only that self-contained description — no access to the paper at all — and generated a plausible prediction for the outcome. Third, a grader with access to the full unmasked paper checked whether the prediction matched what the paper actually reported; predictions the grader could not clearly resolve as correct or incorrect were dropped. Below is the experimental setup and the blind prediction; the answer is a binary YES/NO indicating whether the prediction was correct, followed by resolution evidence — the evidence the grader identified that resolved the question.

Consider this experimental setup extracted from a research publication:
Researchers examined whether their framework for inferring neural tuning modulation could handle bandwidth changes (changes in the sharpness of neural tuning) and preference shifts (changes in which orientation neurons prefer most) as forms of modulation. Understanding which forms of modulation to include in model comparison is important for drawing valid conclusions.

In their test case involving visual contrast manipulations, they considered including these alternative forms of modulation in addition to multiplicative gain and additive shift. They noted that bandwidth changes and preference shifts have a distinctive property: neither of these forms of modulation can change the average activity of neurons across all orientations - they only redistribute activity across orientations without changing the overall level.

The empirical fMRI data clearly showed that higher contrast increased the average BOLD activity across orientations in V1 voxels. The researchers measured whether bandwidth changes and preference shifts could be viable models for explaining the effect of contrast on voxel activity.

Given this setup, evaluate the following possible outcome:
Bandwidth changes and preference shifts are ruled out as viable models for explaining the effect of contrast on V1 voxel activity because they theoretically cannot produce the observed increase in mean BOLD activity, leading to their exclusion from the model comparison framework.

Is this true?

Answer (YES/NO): YES